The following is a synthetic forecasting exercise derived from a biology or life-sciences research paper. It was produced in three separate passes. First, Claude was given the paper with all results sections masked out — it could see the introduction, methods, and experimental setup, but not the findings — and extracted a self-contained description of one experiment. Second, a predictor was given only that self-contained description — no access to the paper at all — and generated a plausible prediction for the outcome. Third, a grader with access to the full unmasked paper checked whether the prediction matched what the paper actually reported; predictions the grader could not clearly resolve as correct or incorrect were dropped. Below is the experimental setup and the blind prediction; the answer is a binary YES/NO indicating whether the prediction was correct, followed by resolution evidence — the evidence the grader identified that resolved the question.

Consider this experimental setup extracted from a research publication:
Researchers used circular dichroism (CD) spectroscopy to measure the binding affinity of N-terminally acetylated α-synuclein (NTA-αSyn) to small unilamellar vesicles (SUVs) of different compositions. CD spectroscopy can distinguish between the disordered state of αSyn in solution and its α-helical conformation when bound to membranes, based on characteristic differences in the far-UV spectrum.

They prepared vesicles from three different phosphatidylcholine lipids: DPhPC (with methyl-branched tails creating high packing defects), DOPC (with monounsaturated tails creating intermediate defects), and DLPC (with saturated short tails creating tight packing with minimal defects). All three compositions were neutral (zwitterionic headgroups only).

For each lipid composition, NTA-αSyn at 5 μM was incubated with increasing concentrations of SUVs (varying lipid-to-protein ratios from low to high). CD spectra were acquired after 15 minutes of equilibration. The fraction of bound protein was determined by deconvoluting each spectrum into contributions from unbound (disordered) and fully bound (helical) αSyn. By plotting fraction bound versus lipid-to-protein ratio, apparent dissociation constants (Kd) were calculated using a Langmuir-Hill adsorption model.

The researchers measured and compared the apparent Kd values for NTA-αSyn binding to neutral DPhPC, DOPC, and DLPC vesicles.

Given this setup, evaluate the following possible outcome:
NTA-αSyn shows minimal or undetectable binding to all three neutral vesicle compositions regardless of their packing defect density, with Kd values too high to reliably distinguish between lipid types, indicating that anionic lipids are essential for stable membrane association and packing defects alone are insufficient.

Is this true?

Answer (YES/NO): NO